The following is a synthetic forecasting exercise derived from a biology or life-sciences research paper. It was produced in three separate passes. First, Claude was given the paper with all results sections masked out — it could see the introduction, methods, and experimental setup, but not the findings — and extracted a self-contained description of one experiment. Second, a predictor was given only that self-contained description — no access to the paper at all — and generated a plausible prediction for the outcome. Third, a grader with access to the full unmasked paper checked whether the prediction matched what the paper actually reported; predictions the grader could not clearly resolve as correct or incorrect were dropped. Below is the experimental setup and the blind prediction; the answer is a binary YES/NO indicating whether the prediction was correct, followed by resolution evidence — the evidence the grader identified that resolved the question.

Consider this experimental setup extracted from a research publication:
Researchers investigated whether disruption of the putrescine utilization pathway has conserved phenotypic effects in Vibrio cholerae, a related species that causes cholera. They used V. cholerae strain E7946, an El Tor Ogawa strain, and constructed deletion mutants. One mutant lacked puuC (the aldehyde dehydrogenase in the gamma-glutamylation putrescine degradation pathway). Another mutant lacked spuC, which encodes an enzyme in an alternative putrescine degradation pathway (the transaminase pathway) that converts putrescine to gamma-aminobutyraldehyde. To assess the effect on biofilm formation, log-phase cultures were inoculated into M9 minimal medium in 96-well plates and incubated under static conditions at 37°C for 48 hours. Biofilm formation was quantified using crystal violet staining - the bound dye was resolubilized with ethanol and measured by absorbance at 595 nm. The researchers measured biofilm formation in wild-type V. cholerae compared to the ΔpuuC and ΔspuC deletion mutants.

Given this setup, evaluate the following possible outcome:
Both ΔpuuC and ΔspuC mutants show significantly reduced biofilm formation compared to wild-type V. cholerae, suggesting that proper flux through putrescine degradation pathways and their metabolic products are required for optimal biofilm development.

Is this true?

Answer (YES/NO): NO